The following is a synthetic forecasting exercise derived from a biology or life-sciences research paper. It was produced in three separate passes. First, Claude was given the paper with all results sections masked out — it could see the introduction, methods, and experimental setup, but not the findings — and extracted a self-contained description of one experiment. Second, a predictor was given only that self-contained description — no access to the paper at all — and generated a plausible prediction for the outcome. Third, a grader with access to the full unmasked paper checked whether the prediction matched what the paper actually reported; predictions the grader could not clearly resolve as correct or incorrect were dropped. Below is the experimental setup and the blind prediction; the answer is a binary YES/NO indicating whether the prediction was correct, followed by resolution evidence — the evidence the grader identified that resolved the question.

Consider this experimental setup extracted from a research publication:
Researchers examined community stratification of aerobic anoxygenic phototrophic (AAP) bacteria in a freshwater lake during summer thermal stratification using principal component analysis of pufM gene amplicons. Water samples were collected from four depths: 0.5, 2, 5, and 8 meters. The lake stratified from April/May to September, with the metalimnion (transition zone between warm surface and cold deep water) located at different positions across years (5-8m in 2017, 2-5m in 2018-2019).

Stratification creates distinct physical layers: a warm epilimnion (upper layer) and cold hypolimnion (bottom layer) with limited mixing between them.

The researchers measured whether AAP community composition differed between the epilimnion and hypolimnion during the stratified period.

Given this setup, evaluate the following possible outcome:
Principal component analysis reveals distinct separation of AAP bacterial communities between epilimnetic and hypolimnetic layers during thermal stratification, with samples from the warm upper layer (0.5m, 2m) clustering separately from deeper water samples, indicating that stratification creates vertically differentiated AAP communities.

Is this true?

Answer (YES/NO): YES